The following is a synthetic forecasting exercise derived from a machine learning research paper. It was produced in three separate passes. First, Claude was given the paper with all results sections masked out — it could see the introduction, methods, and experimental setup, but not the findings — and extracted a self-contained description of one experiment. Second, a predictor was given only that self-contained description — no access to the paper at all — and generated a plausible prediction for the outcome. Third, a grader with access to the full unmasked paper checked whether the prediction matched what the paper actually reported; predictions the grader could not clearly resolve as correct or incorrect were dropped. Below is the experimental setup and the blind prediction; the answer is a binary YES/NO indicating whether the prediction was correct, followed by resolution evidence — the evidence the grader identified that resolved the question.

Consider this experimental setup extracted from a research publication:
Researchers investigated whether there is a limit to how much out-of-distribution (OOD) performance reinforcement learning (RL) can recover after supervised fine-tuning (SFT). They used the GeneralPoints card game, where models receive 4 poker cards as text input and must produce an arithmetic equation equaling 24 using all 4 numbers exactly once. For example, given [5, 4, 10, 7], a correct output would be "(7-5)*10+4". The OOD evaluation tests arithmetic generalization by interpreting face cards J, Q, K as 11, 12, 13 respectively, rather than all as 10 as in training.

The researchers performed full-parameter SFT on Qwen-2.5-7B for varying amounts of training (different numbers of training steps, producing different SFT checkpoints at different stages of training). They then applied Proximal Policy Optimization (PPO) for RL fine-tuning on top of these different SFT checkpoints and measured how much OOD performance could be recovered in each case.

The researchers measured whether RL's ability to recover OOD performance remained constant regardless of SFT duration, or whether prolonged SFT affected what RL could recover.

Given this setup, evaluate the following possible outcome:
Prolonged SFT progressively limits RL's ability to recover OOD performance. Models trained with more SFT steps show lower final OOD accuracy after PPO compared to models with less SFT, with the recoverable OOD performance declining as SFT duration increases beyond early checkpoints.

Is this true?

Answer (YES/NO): YES